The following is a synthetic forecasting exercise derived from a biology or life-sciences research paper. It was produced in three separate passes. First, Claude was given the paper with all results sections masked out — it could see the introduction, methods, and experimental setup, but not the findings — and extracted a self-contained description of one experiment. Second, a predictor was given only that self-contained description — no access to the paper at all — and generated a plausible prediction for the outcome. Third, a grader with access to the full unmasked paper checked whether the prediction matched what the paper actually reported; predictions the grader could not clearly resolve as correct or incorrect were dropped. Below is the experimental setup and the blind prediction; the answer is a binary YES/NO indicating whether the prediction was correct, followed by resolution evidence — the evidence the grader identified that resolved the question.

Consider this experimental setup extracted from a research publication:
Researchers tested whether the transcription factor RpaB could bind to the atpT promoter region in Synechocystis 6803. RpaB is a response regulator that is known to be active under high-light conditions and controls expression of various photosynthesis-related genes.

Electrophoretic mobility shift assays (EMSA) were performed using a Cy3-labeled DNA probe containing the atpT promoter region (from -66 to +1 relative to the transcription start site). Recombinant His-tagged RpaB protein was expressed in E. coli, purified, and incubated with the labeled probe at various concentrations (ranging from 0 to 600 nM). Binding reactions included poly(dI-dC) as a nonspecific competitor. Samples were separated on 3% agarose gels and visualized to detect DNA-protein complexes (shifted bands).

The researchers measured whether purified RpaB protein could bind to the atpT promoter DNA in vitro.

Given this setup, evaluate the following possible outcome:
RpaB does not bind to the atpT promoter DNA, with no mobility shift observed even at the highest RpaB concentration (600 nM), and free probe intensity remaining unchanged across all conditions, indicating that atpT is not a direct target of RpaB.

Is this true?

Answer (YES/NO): NO